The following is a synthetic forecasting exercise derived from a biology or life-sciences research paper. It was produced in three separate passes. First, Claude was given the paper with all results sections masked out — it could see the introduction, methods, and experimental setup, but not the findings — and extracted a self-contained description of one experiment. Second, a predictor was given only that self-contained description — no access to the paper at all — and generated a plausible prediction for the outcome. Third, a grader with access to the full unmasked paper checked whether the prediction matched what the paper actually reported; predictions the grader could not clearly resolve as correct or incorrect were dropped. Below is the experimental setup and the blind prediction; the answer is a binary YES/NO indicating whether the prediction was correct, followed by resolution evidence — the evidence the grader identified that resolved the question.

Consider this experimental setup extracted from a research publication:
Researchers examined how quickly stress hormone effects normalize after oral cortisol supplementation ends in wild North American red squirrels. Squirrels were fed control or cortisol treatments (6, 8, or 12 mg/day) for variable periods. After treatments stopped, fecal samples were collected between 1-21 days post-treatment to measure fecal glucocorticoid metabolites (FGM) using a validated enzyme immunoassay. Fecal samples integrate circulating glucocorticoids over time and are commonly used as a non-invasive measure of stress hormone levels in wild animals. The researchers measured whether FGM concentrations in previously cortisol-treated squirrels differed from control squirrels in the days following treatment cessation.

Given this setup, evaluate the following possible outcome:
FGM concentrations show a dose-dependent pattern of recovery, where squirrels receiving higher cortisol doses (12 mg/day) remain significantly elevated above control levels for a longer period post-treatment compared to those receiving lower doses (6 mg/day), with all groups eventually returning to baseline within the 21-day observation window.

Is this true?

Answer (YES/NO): NO